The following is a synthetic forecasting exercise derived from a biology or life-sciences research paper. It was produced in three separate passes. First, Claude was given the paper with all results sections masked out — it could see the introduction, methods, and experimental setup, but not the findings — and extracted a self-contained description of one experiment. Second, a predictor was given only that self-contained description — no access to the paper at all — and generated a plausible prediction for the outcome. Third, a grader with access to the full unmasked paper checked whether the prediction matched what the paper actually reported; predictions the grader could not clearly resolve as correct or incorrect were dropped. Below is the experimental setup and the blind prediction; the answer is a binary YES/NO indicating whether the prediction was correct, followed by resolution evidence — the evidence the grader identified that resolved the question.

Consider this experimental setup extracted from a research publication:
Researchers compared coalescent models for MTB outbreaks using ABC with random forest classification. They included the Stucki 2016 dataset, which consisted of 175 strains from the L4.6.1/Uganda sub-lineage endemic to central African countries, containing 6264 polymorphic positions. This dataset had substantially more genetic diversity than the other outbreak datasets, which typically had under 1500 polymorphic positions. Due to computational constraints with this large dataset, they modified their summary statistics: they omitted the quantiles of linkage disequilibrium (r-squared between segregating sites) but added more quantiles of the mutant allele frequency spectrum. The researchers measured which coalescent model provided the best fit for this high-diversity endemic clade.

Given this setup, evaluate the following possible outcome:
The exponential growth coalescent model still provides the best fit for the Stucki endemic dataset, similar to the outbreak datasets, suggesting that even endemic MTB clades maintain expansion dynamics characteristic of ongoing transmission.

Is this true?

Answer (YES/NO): NO